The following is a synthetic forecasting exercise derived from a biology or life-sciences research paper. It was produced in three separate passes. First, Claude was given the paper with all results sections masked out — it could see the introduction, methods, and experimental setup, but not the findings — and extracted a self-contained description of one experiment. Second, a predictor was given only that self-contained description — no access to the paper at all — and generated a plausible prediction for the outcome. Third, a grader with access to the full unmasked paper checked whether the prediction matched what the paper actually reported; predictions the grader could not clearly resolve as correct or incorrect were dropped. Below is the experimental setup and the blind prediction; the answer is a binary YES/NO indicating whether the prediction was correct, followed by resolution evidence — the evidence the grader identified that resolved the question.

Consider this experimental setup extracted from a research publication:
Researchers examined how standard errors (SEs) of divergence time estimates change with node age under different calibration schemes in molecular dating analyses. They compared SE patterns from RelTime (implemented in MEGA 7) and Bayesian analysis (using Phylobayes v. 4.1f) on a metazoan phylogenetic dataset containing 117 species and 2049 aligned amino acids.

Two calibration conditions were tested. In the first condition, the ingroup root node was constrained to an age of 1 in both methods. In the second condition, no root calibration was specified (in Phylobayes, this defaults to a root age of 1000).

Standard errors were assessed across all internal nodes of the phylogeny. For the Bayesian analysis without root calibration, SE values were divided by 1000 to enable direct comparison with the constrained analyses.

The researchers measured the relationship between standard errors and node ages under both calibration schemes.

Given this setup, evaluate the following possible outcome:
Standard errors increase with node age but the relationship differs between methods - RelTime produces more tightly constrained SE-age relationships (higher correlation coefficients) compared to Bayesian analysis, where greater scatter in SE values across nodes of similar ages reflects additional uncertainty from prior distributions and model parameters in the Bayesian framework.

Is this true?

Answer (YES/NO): NO